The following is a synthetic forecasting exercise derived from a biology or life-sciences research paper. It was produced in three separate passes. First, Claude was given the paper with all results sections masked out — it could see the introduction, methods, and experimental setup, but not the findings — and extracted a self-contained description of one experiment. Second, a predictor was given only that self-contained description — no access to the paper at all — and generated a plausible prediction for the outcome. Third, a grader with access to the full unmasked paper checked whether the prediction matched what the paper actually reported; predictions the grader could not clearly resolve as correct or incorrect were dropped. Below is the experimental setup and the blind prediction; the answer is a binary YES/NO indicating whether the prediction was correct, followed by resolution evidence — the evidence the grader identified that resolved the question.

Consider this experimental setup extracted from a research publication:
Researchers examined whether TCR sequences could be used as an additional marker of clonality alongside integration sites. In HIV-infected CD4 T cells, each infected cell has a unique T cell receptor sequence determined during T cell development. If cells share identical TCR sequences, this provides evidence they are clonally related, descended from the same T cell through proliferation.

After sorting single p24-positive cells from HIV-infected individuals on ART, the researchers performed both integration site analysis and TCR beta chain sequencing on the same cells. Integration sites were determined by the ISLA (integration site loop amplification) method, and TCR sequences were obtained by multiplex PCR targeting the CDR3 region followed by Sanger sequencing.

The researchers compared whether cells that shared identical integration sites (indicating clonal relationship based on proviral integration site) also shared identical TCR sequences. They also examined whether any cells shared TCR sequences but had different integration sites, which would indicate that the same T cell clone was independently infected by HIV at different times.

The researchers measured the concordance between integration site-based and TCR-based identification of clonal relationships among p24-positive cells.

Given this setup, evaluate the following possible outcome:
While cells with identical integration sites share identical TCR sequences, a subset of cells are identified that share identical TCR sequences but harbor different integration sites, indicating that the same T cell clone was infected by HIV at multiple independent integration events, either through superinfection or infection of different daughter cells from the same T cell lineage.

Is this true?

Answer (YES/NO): NO